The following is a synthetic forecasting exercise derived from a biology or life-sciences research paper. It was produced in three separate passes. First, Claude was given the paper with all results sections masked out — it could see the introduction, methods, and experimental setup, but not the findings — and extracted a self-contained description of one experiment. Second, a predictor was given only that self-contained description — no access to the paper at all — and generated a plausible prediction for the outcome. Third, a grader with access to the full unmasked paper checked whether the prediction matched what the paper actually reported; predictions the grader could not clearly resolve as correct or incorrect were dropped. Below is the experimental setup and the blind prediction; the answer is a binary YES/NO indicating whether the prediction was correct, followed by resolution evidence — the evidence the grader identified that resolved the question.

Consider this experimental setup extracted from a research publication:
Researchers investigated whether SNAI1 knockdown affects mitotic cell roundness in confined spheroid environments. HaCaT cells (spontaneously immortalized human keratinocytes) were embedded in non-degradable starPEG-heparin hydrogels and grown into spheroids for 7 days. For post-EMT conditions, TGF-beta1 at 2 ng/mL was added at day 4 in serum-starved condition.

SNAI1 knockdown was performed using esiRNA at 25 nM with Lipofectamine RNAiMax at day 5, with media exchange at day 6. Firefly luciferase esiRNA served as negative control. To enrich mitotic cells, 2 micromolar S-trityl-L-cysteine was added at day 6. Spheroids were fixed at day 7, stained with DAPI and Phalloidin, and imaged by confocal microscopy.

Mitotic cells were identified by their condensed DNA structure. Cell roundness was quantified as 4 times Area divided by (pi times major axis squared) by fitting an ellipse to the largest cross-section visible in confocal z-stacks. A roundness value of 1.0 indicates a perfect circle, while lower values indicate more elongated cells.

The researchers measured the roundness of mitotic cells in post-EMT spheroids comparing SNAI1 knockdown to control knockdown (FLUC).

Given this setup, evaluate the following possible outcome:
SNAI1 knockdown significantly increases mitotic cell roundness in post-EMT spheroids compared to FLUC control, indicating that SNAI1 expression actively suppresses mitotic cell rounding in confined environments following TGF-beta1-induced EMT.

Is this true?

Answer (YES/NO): NO